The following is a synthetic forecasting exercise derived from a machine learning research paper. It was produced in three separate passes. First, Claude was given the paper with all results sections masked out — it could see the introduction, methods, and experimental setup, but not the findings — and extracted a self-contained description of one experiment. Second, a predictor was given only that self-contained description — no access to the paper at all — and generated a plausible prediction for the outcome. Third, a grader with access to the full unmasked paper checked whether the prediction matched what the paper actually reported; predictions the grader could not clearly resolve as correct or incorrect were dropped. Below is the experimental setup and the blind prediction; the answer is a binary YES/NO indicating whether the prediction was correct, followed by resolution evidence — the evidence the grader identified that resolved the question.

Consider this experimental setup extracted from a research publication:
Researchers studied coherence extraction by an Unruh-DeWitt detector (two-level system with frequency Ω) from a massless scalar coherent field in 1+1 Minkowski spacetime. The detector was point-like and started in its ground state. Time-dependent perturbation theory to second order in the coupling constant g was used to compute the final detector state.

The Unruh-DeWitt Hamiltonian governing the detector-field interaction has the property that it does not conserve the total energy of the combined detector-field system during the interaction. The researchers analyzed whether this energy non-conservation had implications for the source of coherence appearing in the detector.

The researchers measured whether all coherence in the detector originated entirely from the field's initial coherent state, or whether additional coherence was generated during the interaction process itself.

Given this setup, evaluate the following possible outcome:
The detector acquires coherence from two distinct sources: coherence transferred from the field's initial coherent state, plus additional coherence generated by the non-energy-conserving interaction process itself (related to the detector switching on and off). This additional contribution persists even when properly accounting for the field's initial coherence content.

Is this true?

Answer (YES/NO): YES